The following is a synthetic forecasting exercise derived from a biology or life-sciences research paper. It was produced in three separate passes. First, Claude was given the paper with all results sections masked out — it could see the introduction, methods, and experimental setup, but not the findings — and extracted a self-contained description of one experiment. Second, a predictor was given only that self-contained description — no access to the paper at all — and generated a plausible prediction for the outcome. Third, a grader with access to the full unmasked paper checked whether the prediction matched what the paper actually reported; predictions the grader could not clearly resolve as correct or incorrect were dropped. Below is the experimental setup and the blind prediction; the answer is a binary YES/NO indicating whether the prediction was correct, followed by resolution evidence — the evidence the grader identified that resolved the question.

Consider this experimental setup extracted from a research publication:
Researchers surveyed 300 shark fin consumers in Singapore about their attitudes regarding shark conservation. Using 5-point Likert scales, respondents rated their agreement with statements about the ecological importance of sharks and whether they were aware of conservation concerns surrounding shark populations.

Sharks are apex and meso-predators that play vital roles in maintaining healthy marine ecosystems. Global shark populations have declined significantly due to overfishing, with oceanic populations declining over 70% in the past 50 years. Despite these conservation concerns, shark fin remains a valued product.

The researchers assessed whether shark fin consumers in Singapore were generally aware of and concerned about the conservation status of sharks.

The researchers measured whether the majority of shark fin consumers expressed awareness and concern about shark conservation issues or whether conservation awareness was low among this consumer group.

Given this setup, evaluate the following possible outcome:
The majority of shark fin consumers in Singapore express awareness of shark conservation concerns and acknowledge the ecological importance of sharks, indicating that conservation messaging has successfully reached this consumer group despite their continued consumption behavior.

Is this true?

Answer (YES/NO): YES